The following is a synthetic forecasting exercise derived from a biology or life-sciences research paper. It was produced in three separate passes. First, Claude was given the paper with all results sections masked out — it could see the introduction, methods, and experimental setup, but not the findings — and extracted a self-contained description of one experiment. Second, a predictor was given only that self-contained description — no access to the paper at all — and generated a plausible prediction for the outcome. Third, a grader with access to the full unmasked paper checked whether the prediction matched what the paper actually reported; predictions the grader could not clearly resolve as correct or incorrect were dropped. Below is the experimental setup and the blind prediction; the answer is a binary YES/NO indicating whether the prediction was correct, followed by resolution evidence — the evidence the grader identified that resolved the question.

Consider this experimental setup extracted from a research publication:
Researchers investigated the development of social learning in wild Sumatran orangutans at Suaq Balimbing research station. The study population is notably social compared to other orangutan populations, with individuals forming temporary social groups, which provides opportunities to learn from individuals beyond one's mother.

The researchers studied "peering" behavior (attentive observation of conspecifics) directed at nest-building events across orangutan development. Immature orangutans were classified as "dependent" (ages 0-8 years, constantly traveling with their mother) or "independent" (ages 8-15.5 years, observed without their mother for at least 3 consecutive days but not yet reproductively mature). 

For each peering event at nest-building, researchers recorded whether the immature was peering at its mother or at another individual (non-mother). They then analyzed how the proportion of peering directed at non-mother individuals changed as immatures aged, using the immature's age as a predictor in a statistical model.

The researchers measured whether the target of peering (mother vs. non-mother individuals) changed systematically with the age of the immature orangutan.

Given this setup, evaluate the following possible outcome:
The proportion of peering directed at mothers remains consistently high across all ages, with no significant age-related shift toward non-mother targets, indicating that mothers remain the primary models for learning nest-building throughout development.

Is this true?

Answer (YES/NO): NO